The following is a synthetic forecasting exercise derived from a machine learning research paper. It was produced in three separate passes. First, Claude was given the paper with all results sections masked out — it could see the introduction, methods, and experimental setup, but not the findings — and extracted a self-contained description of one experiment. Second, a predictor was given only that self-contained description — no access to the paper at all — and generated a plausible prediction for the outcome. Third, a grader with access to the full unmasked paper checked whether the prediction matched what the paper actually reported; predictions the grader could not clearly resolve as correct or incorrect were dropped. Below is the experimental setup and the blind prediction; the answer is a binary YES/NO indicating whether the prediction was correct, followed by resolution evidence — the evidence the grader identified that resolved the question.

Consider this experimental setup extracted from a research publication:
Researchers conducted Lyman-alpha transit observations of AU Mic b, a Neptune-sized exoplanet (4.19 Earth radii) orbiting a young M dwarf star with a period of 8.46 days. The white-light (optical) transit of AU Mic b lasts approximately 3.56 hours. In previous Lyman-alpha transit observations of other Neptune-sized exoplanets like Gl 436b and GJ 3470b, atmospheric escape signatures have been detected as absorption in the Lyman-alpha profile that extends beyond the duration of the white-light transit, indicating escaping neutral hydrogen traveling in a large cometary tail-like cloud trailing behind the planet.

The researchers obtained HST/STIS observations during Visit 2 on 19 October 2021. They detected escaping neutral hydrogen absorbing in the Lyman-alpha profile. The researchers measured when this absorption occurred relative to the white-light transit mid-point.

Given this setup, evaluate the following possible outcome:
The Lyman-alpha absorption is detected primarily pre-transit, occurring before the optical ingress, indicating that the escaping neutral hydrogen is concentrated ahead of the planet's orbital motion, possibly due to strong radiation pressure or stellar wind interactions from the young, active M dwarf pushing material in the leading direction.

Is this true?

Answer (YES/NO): YES